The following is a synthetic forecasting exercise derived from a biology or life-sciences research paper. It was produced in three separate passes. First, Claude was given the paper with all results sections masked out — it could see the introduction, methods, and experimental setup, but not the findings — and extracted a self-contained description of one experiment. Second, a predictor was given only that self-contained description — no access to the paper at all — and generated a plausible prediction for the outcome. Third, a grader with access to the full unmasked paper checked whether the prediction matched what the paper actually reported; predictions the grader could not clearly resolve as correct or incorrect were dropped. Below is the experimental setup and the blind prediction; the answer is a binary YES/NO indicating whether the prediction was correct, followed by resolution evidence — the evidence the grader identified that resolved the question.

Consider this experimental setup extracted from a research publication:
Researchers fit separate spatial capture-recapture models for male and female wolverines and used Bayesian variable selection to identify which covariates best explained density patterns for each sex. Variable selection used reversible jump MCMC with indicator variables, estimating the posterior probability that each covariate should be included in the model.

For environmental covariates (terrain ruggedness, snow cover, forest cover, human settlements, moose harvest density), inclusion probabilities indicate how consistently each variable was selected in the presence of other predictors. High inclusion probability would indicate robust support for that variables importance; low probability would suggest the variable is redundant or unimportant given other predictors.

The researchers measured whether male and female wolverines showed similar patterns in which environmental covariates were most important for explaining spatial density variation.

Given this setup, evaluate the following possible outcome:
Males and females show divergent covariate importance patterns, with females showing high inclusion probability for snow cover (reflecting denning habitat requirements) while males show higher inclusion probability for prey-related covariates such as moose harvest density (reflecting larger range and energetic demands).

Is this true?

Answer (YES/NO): NO